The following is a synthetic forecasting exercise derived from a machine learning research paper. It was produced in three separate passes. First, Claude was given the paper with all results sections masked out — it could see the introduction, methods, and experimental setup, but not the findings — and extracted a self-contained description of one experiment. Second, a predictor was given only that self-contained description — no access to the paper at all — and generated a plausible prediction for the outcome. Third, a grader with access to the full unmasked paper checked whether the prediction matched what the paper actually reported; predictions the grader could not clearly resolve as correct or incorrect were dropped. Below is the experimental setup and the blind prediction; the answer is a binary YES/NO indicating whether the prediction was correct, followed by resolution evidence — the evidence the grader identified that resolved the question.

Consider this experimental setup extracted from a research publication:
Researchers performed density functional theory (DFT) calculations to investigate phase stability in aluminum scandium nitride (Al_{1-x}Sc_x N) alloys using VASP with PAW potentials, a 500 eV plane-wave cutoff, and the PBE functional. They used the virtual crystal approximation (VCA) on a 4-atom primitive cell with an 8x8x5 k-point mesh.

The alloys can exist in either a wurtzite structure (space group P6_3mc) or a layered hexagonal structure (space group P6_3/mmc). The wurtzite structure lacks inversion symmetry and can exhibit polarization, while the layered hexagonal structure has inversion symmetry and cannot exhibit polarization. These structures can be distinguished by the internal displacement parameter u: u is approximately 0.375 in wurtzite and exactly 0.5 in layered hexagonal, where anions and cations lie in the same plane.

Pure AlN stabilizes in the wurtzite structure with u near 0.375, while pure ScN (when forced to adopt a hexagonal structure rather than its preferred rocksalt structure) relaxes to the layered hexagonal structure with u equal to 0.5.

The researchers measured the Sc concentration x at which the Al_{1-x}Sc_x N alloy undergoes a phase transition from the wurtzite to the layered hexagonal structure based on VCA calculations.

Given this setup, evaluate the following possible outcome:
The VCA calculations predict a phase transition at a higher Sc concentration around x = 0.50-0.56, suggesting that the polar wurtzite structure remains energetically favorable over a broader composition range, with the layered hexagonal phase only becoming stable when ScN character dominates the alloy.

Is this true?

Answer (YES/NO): NO